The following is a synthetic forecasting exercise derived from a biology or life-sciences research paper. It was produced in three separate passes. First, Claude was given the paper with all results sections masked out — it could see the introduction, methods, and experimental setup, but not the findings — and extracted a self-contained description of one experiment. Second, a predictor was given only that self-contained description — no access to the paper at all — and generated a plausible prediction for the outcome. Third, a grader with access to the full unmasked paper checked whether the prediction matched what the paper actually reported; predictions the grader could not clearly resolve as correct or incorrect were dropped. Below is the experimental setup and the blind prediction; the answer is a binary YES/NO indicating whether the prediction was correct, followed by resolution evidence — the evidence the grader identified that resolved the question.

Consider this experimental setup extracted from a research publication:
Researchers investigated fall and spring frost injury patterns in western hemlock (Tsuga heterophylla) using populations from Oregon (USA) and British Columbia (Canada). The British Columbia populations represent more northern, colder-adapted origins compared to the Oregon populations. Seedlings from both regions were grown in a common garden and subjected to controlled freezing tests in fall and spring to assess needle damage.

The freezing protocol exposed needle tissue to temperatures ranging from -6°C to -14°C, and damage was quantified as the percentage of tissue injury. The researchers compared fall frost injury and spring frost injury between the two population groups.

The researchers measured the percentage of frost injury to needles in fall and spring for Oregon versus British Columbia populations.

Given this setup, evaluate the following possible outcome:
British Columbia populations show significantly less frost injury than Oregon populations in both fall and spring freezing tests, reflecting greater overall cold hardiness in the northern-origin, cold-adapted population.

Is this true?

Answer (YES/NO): YES